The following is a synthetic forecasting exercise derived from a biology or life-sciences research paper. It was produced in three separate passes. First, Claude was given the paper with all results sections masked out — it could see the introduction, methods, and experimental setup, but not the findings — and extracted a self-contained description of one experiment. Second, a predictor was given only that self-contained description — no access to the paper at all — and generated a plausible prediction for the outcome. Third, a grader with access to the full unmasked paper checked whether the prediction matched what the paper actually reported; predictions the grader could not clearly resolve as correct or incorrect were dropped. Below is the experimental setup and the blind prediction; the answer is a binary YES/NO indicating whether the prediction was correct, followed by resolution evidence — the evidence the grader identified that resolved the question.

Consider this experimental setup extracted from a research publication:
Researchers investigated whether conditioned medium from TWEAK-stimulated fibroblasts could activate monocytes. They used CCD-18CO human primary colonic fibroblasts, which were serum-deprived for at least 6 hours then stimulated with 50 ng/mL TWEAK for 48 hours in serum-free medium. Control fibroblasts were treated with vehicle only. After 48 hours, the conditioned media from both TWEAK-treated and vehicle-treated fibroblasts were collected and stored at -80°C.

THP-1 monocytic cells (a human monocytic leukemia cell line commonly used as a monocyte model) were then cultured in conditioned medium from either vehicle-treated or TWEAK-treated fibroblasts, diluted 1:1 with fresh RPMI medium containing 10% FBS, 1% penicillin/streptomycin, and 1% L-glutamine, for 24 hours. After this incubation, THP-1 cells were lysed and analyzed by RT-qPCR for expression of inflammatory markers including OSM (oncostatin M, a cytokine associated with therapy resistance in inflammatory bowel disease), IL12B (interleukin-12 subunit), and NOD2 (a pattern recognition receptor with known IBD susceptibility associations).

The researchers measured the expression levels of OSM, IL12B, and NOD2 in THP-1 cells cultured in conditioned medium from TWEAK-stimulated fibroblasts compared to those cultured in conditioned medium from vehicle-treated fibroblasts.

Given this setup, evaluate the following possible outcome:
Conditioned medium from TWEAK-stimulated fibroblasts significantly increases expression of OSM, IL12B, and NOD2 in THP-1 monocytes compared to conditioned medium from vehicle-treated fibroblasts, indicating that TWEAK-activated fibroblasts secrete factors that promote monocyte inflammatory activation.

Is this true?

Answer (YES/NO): YES